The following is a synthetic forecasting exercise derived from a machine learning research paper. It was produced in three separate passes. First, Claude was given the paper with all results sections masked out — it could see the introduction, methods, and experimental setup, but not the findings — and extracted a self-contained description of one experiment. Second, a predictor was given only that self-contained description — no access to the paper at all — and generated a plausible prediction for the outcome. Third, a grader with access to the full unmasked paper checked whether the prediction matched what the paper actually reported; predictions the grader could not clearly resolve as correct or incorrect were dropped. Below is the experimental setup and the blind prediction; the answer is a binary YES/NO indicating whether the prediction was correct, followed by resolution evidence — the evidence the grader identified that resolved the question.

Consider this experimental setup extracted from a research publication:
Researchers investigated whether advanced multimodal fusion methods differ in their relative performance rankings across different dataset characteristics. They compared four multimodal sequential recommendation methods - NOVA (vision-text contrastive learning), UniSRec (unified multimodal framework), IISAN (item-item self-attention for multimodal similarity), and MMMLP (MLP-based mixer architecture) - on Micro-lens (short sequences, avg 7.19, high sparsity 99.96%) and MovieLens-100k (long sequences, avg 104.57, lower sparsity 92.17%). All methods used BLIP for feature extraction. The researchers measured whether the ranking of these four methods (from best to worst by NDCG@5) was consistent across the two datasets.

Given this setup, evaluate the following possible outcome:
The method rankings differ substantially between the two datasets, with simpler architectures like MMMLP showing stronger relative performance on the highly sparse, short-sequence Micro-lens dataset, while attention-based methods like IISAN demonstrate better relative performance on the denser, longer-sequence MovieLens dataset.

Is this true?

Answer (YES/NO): NO